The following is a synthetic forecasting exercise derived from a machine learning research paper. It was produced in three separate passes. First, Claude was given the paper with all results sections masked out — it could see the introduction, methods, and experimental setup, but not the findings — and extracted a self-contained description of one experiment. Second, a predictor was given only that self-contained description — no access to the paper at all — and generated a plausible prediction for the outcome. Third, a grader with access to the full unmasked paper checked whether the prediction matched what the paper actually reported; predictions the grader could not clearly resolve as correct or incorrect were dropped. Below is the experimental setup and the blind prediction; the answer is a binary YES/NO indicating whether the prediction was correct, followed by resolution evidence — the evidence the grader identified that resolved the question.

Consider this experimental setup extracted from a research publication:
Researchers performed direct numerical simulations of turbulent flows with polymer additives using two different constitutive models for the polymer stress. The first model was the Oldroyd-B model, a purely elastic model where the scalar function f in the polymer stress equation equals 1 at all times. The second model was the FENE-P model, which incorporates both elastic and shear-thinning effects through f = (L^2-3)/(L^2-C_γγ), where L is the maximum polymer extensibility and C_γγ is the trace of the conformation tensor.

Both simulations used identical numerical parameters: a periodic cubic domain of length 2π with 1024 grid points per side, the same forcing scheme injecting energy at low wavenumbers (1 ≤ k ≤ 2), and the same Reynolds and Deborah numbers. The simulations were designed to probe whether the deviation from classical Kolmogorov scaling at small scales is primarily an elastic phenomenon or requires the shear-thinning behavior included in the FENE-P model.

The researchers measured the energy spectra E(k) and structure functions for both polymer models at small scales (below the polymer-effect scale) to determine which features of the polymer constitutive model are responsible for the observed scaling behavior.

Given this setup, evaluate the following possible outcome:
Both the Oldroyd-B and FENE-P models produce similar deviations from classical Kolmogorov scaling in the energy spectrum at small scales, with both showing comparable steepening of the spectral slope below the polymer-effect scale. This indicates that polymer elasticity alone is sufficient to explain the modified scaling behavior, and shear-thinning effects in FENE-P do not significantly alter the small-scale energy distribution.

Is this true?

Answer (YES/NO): NO